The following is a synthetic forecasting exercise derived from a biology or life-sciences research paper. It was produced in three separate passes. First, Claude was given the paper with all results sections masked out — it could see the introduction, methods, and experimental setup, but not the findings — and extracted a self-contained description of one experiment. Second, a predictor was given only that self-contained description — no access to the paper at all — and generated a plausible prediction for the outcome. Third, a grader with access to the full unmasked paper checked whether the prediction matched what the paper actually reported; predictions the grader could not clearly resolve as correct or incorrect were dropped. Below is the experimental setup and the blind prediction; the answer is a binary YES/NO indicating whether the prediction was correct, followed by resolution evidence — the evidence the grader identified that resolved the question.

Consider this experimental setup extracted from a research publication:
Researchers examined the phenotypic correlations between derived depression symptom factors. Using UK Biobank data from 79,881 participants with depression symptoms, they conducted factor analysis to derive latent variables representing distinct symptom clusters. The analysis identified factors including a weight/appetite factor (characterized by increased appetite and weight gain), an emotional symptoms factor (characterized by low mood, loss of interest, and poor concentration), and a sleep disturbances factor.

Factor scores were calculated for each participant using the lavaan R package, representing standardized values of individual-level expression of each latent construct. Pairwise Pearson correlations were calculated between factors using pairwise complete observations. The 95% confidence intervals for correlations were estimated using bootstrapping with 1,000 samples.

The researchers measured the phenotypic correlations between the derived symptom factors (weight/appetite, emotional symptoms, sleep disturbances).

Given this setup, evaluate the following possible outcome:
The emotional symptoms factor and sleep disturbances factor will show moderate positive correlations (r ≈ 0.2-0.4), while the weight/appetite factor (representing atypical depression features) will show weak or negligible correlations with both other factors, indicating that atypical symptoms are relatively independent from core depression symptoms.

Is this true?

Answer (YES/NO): NO